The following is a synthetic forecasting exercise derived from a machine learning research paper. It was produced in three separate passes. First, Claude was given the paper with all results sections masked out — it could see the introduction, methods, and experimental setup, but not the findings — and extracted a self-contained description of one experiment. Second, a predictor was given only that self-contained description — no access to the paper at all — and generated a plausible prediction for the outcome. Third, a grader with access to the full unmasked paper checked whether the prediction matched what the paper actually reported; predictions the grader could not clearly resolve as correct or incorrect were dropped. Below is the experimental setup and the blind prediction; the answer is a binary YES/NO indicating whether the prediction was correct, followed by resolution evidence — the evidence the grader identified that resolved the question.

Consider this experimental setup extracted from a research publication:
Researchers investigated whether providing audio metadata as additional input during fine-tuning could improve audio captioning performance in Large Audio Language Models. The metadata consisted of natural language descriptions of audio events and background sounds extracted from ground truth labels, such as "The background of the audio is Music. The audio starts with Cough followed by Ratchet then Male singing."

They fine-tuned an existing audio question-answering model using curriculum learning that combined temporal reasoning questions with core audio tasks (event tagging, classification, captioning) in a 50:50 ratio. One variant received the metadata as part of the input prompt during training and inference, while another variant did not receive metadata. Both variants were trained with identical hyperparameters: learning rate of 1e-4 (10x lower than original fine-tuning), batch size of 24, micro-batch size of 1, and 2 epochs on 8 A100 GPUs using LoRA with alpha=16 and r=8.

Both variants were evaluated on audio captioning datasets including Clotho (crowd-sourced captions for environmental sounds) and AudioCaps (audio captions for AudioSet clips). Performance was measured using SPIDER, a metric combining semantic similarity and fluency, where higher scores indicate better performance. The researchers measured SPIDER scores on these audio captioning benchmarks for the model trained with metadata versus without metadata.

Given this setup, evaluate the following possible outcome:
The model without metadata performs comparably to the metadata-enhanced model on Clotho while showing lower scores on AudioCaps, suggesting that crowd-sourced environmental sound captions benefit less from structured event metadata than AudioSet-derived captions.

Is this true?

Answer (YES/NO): NO